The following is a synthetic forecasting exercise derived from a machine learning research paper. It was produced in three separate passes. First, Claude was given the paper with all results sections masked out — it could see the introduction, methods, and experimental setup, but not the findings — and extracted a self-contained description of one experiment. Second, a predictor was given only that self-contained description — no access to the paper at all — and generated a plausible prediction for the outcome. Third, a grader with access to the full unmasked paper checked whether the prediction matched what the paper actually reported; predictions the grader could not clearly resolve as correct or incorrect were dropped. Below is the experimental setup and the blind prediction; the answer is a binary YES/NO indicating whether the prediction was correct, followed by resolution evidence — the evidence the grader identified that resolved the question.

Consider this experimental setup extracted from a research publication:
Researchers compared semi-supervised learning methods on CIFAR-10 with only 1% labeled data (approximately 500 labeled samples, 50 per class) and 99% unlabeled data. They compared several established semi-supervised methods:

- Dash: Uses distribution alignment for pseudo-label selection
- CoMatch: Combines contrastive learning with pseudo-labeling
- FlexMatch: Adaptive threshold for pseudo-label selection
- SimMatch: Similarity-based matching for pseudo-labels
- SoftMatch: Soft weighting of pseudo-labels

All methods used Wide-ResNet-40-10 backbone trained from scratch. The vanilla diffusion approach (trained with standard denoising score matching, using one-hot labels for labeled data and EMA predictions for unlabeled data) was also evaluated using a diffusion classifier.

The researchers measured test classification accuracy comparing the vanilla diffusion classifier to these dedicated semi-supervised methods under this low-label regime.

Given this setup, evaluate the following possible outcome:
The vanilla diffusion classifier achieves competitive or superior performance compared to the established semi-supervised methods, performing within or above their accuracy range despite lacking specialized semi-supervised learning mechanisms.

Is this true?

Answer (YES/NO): NO